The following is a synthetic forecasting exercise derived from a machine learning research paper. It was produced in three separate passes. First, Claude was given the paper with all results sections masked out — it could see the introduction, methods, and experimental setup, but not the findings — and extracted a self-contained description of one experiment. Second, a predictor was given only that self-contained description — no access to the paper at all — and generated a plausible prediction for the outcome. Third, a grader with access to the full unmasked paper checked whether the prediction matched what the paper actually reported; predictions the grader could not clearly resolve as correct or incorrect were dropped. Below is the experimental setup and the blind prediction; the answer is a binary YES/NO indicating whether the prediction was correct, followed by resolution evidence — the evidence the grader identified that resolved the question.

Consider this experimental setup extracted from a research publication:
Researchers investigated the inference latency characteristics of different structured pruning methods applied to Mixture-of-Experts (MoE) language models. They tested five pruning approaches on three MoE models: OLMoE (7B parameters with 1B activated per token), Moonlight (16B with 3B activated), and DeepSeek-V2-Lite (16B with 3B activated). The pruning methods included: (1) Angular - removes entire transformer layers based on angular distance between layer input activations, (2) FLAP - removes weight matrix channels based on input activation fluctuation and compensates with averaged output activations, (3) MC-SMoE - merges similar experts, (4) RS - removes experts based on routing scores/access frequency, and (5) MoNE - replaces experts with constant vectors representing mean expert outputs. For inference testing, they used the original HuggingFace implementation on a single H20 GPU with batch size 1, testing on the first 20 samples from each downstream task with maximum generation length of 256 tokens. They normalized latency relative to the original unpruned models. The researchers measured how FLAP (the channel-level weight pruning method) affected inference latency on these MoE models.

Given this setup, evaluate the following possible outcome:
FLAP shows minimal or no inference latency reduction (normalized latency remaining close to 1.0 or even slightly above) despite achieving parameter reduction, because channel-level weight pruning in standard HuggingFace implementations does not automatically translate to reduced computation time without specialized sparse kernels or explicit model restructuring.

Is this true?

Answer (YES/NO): YES